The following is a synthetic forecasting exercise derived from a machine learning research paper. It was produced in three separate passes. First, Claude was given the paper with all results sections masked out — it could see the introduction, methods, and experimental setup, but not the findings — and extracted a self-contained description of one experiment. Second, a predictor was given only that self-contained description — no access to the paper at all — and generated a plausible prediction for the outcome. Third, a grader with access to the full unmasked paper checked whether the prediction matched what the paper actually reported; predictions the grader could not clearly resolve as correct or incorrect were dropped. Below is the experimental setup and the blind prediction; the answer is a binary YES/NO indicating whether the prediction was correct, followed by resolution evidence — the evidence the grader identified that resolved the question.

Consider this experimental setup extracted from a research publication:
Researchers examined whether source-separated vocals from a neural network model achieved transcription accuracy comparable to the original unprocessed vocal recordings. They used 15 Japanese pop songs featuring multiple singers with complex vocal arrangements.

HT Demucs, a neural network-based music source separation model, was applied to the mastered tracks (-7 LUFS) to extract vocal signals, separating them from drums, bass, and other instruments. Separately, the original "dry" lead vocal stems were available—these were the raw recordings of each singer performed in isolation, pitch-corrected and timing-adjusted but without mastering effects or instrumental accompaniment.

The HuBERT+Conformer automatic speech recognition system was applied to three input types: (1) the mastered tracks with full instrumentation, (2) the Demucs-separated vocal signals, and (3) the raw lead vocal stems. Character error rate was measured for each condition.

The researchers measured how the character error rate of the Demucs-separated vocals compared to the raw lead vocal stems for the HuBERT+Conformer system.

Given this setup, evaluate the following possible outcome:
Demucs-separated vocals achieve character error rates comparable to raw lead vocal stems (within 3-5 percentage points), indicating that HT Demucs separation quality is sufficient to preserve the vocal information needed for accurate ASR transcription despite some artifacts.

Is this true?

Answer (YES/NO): NO